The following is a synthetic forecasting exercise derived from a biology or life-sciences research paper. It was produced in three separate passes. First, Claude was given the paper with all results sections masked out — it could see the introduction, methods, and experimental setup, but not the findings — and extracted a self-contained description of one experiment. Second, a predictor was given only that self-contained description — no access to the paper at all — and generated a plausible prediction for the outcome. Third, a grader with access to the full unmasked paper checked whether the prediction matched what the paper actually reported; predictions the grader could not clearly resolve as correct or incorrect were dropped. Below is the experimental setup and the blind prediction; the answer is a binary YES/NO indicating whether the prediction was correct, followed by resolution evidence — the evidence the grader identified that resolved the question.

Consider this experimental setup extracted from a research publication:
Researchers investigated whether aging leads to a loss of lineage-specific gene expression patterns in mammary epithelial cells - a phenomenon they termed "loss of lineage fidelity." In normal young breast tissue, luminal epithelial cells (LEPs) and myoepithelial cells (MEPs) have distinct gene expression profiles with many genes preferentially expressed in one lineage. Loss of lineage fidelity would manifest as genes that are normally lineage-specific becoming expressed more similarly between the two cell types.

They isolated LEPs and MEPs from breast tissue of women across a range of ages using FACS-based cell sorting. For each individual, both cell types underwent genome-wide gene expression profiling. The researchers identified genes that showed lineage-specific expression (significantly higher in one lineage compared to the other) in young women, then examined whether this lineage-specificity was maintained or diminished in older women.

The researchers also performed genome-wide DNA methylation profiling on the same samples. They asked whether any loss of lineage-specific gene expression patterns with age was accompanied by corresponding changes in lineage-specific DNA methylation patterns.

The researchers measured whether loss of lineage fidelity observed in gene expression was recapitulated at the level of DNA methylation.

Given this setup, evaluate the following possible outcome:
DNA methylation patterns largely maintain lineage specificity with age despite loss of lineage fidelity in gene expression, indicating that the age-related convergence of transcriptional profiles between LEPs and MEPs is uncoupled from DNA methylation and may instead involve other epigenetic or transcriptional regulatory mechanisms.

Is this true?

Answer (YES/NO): NO